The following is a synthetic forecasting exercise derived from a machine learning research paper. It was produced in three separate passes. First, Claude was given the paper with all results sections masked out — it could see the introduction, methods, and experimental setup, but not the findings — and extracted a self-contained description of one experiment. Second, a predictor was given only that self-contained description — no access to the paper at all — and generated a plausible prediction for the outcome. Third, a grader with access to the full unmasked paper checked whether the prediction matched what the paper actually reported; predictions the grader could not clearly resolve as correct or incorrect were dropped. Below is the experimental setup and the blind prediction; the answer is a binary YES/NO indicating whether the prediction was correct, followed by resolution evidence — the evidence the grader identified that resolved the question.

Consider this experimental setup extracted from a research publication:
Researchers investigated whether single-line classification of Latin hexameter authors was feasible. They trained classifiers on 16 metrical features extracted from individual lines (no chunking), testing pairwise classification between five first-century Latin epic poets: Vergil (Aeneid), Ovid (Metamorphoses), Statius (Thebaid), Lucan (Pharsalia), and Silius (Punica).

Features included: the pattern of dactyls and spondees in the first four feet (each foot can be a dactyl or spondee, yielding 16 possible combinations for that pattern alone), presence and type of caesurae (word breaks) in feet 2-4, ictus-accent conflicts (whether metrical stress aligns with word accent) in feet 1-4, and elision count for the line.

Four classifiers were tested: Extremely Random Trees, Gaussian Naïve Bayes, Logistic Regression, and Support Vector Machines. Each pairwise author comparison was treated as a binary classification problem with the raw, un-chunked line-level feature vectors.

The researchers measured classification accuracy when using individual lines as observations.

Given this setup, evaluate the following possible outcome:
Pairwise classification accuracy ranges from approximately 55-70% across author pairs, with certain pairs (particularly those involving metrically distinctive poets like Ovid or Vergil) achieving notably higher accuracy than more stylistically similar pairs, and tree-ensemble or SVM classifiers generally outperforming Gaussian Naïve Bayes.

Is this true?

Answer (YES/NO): NO